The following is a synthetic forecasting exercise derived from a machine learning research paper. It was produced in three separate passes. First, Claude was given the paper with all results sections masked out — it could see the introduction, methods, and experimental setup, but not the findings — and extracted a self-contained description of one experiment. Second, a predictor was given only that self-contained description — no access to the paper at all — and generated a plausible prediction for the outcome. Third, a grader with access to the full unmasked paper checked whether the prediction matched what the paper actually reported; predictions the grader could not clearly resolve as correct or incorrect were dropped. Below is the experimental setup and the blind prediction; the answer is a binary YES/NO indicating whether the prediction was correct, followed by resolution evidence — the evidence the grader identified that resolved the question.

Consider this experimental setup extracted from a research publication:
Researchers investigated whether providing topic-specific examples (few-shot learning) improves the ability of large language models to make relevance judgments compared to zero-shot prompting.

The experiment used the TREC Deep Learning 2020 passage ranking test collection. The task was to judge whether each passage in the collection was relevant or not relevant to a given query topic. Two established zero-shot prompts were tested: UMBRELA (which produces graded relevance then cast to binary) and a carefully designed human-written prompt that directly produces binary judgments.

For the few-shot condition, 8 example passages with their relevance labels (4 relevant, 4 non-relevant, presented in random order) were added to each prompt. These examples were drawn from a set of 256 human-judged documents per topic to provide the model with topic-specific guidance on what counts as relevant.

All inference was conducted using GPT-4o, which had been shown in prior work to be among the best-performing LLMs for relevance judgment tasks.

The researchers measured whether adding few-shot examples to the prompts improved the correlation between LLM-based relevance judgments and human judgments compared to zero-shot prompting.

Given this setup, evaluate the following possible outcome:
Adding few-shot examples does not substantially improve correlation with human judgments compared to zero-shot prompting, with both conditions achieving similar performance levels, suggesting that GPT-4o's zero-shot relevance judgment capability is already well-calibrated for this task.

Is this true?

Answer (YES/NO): NO